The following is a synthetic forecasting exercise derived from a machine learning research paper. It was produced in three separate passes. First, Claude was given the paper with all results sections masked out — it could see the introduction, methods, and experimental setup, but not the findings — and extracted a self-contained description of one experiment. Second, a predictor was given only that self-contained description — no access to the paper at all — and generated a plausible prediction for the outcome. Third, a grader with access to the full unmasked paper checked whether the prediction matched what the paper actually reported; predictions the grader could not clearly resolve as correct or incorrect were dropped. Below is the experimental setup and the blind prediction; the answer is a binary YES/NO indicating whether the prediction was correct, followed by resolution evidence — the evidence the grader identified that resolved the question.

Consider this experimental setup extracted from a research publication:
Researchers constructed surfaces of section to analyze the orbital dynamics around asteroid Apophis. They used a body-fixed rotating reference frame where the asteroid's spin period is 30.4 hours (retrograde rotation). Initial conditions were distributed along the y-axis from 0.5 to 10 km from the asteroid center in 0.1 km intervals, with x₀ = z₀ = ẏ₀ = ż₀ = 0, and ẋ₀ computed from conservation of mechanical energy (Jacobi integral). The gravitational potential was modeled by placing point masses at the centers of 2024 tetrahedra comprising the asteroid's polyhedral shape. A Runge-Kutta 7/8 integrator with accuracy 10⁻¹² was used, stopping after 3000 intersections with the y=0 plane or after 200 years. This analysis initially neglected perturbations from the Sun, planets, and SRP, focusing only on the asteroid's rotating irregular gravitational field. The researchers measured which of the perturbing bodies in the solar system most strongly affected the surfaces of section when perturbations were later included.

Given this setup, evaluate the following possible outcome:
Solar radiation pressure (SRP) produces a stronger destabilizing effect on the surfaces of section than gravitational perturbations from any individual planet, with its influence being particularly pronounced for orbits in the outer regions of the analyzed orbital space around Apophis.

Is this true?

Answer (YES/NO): NO